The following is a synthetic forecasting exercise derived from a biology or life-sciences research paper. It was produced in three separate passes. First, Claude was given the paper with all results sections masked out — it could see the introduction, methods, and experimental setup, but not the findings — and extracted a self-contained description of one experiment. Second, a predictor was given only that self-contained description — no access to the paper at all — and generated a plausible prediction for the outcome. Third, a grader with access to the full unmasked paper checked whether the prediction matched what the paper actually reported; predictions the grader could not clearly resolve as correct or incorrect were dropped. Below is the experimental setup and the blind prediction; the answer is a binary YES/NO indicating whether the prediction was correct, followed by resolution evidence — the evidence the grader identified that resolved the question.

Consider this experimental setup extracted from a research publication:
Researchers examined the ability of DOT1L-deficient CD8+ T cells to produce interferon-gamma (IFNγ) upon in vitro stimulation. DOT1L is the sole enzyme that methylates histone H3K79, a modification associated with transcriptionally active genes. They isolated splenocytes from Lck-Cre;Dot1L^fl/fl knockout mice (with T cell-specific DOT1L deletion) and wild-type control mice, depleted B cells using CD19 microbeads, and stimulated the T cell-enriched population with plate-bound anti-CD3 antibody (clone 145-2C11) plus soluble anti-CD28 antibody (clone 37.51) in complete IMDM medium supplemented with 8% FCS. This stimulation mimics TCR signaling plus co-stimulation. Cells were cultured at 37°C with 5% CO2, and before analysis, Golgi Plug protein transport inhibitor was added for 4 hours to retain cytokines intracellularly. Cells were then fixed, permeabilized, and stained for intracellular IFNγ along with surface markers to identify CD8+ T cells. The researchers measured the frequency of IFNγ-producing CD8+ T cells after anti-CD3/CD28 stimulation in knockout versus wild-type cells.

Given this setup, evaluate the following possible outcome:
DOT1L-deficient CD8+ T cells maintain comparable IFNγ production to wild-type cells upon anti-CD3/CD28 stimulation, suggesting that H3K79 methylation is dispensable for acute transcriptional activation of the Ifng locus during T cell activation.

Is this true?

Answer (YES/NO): NO